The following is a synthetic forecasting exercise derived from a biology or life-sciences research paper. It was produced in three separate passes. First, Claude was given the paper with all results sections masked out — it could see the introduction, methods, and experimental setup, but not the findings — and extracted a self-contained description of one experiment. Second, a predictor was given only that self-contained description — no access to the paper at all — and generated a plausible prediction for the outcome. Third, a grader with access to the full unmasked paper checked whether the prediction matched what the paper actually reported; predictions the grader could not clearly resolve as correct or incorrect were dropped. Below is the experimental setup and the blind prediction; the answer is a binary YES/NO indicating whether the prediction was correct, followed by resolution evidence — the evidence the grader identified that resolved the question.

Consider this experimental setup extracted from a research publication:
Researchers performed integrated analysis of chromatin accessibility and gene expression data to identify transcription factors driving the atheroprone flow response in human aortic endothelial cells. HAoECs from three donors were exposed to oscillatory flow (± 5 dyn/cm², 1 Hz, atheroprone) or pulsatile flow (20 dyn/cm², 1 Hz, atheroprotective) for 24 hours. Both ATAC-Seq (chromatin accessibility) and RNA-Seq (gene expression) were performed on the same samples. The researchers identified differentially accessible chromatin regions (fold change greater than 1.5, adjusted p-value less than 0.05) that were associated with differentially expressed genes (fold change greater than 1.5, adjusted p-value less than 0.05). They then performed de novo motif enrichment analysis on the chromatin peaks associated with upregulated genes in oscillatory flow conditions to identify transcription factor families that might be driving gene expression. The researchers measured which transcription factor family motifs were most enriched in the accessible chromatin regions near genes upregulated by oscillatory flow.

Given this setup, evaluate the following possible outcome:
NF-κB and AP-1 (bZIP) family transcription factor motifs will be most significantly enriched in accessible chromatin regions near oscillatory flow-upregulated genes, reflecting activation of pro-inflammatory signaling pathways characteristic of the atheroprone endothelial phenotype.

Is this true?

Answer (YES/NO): NO